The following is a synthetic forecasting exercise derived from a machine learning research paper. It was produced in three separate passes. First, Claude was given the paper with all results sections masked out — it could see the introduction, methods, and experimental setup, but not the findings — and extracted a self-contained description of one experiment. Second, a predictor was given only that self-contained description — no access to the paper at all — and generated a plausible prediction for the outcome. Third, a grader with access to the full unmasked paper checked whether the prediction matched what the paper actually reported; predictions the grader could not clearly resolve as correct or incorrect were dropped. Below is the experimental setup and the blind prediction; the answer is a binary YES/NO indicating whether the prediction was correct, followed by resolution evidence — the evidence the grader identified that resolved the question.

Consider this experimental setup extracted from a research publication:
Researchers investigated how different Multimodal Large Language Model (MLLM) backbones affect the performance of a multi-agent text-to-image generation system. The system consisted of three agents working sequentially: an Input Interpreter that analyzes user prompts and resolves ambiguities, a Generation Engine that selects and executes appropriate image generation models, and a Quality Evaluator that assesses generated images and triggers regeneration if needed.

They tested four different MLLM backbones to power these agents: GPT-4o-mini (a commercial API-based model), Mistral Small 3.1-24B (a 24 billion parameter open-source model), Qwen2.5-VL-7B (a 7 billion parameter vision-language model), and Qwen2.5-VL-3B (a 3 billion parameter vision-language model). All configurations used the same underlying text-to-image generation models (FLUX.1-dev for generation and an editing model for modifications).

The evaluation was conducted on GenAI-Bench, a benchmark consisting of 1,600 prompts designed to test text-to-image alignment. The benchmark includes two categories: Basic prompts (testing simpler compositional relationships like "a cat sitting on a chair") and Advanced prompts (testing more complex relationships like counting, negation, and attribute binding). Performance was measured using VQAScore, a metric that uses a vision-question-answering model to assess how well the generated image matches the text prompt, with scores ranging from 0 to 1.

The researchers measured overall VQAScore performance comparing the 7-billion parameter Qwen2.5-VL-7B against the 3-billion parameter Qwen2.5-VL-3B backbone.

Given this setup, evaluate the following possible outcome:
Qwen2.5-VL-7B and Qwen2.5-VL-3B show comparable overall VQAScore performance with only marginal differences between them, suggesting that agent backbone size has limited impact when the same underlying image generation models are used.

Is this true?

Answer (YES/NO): NO